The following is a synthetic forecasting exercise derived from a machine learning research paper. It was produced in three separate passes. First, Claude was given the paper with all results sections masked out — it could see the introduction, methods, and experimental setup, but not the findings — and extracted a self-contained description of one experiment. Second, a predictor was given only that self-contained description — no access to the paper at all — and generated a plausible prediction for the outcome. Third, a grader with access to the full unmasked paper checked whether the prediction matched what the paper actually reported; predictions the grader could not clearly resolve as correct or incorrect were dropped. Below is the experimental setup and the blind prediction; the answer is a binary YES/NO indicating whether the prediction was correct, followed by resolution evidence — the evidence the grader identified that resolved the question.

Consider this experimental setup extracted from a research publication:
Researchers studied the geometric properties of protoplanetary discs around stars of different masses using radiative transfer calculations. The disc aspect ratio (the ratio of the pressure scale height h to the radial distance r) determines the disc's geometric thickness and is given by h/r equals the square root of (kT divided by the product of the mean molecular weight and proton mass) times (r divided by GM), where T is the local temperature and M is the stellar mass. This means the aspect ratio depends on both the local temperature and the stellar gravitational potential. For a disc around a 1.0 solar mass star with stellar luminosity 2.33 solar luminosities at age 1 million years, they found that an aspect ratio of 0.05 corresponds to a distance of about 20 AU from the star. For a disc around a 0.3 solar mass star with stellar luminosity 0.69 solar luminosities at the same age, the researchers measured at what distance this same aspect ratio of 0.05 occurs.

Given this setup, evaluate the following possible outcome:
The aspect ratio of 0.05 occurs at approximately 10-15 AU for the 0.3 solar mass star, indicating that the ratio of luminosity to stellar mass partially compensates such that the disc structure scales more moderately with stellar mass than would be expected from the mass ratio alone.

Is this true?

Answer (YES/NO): NO